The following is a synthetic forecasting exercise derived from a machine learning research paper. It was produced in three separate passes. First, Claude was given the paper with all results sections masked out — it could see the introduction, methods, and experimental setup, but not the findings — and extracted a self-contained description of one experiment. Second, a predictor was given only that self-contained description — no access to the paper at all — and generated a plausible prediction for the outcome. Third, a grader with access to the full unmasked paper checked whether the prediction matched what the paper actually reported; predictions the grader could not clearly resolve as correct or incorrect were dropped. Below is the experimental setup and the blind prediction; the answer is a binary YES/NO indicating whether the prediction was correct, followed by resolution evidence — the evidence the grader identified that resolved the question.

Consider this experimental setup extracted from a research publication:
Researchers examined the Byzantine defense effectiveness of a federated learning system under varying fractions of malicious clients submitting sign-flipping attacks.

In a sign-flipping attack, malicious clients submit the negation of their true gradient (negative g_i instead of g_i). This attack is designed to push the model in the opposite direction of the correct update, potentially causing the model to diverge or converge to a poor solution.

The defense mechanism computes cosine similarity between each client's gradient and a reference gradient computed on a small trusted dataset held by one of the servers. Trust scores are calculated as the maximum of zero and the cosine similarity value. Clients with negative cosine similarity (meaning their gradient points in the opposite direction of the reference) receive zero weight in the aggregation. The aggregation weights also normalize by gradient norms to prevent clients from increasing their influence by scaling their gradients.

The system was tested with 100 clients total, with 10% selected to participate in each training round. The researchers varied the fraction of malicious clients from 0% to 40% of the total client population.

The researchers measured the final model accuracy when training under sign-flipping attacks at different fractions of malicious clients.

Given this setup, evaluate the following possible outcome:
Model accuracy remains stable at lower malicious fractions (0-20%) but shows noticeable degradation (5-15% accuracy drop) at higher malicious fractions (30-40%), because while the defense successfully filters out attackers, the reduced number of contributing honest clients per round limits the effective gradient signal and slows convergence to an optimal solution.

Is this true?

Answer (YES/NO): NO